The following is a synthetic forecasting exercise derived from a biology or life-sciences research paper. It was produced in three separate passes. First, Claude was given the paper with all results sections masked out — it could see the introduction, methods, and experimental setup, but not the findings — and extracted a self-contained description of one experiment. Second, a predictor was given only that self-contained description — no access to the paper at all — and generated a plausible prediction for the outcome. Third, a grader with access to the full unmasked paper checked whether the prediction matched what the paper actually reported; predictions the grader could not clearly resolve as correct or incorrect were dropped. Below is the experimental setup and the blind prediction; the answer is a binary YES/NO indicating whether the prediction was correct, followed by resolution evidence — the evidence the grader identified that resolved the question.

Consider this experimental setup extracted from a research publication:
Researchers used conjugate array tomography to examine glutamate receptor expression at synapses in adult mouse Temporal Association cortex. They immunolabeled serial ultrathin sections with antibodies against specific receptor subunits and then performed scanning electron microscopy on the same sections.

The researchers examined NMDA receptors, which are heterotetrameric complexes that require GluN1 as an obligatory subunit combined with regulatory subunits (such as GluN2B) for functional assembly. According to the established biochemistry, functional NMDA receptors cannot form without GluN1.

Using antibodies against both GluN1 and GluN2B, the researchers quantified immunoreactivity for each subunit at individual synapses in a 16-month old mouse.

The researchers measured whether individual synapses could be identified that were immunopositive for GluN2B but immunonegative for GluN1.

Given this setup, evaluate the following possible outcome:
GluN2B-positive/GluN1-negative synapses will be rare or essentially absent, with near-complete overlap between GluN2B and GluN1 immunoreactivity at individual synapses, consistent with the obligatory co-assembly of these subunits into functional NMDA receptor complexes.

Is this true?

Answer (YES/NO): NO